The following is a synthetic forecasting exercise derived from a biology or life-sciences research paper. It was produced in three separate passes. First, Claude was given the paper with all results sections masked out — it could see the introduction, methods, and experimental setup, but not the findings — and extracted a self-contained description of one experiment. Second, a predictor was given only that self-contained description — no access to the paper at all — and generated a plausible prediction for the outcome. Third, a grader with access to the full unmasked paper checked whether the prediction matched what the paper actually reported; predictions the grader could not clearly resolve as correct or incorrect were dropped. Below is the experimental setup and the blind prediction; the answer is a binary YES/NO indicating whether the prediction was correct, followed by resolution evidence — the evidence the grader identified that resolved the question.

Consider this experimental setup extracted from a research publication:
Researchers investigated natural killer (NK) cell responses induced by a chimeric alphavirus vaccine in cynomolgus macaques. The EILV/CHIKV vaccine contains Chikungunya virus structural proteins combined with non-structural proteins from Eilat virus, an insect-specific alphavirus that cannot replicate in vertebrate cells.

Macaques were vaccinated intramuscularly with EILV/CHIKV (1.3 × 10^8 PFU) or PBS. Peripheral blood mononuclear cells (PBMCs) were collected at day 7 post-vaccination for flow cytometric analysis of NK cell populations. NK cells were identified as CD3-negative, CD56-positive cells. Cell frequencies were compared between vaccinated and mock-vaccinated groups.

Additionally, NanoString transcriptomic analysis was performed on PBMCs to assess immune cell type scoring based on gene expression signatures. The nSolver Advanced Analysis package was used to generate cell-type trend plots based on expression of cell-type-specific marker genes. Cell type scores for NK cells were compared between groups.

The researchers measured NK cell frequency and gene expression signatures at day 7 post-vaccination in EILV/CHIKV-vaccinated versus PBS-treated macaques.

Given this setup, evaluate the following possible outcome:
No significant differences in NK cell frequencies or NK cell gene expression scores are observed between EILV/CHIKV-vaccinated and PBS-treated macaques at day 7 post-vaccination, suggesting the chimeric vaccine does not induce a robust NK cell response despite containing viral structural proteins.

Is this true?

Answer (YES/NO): NO